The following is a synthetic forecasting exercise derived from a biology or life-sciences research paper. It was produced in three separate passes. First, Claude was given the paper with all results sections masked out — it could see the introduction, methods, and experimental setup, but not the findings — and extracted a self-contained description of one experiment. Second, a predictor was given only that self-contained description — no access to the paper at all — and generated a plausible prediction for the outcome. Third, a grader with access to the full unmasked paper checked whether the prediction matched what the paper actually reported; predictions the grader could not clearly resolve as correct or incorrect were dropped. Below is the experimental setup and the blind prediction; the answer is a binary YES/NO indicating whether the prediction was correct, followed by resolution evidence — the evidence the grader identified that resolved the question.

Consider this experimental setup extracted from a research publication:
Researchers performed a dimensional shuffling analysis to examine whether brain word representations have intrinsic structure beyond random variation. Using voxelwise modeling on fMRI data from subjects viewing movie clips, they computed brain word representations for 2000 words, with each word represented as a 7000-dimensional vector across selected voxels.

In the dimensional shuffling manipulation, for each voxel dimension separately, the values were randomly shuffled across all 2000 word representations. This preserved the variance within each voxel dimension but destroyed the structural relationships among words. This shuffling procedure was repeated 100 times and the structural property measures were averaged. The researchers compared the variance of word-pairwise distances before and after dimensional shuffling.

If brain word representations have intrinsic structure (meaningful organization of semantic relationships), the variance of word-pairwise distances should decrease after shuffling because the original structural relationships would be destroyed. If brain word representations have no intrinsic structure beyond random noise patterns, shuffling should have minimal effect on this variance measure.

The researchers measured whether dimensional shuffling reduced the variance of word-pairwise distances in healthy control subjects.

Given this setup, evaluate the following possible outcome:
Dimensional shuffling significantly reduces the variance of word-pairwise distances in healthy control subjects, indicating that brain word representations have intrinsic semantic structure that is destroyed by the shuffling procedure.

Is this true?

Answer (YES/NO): YES